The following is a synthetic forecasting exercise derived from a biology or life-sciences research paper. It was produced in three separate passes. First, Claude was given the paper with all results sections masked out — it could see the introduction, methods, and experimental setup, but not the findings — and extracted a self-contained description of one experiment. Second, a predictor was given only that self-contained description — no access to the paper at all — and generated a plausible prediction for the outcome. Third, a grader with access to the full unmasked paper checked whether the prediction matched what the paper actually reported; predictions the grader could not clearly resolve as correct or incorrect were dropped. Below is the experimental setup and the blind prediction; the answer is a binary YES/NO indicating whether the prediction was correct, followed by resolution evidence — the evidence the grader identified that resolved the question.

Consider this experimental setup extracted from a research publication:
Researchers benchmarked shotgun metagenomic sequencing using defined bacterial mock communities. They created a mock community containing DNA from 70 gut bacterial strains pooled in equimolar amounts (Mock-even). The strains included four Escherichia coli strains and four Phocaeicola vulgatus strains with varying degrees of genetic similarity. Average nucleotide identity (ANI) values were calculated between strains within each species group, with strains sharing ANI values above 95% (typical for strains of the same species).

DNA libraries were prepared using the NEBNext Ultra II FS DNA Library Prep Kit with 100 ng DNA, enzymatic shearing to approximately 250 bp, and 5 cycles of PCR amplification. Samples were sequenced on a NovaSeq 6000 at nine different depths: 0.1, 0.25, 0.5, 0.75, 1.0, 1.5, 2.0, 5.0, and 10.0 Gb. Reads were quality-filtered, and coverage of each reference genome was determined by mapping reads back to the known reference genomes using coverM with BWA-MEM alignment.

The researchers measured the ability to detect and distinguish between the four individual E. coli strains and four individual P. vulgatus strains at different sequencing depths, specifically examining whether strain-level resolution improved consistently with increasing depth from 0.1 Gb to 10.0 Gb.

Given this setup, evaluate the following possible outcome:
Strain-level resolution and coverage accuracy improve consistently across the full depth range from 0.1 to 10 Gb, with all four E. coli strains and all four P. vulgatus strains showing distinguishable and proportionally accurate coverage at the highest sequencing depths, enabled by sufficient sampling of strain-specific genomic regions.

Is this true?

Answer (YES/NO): NO